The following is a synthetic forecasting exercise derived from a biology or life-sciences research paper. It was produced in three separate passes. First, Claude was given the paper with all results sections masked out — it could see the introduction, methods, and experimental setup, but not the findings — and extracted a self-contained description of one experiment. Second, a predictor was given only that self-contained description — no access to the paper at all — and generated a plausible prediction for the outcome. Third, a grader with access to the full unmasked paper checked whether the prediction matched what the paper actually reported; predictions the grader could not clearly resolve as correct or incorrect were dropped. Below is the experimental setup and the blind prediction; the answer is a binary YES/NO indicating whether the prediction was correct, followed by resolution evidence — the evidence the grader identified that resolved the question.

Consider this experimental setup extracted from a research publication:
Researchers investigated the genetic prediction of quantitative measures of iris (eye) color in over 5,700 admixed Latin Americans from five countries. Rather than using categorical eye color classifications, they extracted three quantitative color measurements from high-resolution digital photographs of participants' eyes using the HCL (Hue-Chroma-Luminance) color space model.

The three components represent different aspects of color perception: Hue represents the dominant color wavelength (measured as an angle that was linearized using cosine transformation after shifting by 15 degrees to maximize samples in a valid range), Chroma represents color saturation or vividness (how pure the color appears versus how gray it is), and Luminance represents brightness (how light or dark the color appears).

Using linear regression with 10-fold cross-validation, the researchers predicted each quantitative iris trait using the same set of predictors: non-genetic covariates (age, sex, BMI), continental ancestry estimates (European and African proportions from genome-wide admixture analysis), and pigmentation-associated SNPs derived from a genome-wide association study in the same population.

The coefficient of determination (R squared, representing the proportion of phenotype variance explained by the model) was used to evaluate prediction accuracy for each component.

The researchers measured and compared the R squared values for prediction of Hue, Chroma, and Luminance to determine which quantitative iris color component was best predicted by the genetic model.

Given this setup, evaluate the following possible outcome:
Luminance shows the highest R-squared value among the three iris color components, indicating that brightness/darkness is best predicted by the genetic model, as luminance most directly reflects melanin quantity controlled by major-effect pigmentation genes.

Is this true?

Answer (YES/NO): YES